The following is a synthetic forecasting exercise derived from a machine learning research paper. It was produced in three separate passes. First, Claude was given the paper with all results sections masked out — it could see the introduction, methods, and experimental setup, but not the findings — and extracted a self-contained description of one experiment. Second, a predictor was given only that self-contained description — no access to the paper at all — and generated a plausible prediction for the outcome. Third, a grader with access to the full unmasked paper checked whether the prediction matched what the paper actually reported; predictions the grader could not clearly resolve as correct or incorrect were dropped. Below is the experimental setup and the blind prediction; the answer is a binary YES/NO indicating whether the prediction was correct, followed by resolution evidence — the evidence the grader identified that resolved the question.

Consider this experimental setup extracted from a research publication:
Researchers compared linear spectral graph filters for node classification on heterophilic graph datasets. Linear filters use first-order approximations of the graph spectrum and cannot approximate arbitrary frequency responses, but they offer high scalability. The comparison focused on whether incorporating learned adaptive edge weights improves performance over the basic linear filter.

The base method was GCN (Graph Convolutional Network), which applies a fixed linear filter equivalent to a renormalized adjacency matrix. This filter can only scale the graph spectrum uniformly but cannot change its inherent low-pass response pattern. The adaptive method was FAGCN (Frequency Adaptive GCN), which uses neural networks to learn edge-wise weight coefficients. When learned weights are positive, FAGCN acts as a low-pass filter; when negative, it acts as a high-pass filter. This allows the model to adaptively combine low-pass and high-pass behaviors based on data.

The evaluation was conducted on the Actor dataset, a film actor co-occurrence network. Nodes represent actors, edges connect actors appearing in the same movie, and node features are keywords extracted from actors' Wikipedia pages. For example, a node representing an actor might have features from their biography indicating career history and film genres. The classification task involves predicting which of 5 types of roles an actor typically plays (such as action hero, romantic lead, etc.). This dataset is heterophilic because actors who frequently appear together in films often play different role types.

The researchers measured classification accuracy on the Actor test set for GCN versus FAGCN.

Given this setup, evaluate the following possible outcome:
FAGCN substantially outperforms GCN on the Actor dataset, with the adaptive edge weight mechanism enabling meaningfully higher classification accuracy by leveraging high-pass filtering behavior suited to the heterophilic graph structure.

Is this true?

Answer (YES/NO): YES